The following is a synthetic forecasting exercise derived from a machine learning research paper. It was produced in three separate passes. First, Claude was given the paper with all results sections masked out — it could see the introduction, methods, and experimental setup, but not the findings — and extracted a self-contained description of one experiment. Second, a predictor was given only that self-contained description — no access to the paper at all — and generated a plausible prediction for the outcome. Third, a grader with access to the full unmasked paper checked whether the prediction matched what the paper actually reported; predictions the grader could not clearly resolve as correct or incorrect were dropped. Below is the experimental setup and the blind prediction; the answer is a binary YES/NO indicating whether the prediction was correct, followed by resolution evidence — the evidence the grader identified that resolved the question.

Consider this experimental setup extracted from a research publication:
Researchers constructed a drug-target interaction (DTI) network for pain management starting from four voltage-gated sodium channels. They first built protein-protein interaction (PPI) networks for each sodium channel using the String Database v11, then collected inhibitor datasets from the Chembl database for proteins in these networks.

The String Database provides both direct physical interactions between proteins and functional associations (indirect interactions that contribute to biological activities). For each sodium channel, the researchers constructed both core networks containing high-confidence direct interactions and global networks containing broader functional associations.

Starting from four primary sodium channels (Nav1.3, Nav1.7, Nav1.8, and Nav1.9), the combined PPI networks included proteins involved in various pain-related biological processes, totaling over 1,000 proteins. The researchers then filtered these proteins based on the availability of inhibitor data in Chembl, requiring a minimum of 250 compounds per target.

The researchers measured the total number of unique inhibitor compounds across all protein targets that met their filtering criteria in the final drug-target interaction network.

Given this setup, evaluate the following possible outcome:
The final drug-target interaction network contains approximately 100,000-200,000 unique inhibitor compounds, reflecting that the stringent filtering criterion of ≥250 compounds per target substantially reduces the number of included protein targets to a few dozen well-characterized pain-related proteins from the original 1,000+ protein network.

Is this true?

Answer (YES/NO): YES